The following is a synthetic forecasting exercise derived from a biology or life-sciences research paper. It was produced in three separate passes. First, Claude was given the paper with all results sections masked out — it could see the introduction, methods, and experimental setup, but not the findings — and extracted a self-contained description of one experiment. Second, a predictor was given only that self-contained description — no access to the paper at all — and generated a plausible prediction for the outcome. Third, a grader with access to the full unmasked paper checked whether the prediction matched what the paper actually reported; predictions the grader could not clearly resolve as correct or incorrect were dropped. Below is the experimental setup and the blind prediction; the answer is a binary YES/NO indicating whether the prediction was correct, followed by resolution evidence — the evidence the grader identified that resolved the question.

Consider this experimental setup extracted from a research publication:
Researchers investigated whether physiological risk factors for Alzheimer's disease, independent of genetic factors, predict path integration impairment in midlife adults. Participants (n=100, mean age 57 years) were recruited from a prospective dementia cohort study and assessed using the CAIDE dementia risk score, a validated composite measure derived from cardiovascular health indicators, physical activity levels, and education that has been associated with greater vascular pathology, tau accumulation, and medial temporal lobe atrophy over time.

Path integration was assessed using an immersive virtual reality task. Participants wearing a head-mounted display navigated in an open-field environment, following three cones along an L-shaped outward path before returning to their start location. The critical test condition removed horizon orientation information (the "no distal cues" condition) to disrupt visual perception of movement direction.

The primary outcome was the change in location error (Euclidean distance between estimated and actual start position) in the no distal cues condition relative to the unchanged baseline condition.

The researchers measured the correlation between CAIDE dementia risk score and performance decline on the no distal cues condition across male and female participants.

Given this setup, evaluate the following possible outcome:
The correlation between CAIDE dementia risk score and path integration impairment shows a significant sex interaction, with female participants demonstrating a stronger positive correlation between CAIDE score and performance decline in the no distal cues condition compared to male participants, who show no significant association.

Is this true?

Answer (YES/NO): NO